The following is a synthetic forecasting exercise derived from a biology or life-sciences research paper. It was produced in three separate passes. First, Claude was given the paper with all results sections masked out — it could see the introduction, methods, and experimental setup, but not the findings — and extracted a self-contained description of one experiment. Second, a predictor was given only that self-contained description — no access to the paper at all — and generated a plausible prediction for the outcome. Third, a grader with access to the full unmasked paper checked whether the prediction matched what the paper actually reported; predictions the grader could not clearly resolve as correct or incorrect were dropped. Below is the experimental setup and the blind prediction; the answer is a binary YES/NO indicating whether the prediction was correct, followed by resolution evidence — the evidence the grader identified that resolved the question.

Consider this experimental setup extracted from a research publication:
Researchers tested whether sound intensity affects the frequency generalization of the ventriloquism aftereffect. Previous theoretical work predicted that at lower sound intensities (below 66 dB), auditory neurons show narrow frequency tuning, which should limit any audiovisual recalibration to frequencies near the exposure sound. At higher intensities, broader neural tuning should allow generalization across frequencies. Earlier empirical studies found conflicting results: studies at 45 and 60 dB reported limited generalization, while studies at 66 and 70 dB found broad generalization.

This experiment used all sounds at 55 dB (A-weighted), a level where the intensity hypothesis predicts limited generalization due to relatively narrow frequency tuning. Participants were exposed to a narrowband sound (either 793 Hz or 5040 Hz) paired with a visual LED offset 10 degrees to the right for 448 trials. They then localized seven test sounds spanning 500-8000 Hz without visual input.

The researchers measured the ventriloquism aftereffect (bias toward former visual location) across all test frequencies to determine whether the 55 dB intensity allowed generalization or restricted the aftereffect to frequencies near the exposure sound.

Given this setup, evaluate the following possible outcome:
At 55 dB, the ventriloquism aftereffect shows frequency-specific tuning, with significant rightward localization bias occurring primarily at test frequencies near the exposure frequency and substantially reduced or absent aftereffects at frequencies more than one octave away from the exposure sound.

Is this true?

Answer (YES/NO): NO